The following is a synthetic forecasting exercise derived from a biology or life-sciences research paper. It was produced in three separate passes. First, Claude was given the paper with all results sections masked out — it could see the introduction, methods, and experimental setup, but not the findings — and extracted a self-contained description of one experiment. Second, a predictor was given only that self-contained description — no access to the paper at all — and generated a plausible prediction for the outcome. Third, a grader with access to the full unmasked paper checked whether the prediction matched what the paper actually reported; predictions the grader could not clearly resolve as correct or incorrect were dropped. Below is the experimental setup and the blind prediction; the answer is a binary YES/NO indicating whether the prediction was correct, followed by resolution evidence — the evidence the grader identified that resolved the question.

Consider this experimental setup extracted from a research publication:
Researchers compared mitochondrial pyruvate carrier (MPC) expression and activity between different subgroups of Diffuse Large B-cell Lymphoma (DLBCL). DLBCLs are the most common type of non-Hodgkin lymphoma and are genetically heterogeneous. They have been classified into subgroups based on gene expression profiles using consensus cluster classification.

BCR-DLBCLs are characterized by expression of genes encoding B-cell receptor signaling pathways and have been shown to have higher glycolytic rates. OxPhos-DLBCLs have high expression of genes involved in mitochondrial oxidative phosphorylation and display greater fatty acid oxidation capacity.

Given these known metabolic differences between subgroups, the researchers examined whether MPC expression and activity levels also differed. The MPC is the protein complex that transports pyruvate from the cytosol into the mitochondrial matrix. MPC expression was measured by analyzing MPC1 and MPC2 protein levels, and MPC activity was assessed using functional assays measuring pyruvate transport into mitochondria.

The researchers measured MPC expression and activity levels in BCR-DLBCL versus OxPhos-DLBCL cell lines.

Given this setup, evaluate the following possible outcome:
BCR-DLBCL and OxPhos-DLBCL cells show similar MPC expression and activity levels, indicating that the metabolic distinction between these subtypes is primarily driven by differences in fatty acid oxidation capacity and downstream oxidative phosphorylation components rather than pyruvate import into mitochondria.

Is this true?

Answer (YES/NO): NO